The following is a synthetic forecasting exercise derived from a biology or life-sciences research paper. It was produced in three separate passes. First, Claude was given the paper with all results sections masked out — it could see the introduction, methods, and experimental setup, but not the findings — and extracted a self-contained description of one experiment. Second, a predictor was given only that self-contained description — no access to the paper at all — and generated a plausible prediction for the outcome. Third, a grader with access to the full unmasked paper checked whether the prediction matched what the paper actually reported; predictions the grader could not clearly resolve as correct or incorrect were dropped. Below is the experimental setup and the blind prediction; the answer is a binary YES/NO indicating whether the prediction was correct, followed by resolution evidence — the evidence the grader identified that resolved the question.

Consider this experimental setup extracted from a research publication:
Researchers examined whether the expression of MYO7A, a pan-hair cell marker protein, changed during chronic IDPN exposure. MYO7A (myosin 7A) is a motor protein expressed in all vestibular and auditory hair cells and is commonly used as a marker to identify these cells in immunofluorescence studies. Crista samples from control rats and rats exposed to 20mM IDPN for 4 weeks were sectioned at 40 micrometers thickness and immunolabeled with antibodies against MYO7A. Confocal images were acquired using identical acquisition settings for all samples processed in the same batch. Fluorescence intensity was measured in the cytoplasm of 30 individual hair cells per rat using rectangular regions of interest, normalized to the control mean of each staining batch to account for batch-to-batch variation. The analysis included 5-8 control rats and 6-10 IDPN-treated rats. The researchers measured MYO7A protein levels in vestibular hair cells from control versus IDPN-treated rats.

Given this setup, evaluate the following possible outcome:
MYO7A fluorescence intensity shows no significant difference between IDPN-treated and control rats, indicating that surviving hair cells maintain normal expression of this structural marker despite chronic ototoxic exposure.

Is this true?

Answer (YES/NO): YES